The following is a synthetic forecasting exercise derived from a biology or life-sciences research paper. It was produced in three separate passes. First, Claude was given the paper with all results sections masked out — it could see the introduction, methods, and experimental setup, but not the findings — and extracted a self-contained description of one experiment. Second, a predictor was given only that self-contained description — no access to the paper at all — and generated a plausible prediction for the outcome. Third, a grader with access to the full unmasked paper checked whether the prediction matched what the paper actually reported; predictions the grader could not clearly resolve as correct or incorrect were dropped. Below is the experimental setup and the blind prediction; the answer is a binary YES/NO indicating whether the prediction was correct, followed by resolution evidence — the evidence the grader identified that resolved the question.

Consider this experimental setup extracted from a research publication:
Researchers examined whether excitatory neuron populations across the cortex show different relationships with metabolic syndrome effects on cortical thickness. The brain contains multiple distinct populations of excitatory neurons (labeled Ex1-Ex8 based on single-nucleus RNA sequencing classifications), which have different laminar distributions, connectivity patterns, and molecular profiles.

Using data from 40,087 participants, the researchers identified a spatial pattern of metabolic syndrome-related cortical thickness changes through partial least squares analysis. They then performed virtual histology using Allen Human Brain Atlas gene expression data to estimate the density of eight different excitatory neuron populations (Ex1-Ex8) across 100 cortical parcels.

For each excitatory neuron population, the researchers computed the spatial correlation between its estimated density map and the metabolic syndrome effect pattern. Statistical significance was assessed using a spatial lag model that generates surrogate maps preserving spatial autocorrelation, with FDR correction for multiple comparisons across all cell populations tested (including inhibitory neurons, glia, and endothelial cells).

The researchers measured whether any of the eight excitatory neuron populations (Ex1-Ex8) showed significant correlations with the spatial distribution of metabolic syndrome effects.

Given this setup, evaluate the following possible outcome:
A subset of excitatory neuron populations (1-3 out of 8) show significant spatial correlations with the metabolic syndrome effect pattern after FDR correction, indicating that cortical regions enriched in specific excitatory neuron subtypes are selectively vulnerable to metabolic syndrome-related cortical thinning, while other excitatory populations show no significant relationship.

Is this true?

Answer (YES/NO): YES